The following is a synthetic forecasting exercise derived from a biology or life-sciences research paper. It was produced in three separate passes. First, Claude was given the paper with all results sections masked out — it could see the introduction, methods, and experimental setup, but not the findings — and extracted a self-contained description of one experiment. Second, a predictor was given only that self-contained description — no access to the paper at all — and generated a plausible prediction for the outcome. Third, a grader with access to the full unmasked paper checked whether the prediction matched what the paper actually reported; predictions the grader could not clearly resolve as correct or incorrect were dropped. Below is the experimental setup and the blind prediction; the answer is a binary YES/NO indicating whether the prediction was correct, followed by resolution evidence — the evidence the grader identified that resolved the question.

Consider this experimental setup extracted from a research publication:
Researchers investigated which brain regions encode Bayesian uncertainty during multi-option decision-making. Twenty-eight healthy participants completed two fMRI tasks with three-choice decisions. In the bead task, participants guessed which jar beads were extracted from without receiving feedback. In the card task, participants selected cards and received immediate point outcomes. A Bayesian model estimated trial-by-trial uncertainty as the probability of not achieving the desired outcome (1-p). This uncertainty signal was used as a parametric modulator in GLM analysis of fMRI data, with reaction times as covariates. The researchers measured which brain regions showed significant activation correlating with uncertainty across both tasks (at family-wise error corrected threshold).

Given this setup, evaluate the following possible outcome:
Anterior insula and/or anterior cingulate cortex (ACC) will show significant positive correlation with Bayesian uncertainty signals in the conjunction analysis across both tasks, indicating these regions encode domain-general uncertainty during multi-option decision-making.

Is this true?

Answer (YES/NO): YES